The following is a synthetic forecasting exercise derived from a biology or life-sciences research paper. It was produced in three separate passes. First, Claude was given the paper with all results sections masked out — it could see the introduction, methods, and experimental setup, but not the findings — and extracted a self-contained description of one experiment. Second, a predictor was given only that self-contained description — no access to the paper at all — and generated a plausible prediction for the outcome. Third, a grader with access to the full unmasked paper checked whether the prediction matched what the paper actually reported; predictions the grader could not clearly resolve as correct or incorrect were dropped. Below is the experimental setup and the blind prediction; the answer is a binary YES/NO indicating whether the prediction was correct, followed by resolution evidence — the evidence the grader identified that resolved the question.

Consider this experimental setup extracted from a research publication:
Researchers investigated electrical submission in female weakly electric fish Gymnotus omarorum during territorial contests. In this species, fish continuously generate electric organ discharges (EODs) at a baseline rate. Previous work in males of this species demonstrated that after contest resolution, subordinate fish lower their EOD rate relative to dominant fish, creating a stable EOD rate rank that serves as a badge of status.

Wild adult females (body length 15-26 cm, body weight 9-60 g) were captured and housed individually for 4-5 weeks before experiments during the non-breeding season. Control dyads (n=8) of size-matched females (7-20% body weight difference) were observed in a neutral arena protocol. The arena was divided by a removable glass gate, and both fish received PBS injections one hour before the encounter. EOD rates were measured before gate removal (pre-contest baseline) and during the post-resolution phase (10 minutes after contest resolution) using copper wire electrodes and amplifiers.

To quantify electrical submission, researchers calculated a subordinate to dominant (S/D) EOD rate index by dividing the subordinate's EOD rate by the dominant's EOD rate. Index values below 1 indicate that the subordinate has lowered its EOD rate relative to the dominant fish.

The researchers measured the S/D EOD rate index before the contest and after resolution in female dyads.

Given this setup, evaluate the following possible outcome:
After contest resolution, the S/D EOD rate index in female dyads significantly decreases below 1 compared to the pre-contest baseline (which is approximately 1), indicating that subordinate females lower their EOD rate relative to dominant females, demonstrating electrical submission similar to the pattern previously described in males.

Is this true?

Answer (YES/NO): YES